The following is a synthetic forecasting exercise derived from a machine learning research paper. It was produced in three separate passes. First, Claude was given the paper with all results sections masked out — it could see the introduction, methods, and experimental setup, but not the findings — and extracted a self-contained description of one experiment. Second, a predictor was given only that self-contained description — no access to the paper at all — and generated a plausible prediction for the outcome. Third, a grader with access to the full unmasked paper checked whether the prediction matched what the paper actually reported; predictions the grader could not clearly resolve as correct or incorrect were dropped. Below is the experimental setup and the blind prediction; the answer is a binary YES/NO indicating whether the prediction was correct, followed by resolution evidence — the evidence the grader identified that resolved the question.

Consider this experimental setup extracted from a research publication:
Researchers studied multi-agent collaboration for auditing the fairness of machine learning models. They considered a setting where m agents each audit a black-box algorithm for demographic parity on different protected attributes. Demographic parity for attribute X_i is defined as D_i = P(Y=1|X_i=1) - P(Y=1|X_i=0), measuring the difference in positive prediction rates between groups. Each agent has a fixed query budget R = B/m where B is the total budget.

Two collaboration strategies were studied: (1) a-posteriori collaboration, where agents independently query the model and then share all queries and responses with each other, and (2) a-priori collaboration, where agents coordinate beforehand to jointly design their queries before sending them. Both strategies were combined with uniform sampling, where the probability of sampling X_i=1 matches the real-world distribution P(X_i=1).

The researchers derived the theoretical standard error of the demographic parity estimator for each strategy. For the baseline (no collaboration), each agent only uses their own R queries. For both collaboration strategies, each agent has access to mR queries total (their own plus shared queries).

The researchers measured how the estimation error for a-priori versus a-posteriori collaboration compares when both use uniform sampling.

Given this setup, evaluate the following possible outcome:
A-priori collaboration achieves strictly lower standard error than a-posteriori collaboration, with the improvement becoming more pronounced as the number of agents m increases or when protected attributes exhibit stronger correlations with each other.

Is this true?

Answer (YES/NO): NO